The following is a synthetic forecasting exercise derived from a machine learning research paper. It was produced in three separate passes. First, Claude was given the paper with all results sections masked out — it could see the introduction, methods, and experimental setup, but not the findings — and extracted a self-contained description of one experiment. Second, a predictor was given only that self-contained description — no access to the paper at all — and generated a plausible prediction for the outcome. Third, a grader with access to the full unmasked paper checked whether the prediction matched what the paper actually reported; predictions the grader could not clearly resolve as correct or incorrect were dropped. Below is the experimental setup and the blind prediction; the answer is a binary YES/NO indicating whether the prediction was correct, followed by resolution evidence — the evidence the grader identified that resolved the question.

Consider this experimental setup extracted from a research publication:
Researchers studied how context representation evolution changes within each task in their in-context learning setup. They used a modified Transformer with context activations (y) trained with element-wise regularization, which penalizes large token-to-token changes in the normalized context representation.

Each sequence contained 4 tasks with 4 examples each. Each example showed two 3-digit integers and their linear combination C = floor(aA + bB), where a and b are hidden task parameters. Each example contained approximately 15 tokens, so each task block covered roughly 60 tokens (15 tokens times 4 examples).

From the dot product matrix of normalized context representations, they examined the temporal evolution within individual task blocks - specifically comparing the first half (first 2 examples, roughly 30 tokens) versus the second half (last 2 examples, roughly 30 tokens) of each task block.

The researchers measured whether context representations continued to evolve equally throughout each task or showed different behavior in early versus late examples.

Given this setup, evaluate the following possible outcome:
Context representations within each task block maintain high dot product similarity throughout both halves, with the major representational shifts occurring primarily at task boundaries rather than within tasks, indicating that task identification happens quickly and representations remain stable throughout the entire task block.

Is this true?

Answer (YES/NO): NO